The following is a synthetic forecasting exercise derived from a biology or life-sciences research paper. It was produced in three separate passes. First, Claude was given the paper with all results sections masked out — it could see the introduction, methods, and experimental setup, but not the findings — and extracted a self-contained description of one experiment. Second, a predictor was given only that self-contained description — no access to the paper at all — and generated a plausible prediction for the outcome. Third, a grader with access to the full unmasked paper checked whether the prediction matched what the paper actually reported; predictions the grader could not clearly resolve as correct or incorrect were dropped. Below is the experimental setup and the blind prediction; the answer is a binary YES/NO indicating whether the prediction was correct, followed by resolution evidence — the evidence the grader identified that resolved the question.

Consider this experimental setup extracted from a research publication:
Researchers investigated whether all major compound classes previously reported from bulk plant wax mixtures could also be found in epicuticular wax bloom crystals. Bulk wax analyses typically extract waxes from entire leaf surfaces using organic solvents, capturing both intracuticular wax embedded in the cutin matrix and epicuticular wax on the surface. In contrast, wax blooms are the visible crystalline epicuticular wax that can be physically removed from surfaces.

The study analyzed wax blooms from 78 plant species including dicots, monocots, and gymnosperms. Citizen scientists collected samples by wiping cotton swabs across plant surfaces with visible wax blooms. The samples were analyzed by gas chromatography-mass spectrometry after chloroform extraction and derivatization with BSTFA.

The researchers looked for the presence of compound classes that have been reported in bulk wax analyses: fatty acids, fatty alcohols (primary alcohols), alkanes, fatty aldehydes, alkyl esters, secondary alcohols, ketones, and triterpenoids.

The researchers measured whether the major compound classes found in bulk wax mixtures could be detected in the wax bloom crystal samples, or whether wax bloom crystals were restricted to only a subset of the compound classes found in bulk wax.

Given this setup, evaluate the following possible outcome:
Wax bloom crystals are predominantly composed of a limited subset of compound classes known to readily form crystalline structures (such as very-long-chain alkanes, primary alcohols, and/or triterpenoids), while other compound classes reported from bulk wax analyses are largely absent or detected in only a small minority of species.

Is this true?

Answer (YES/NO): NO